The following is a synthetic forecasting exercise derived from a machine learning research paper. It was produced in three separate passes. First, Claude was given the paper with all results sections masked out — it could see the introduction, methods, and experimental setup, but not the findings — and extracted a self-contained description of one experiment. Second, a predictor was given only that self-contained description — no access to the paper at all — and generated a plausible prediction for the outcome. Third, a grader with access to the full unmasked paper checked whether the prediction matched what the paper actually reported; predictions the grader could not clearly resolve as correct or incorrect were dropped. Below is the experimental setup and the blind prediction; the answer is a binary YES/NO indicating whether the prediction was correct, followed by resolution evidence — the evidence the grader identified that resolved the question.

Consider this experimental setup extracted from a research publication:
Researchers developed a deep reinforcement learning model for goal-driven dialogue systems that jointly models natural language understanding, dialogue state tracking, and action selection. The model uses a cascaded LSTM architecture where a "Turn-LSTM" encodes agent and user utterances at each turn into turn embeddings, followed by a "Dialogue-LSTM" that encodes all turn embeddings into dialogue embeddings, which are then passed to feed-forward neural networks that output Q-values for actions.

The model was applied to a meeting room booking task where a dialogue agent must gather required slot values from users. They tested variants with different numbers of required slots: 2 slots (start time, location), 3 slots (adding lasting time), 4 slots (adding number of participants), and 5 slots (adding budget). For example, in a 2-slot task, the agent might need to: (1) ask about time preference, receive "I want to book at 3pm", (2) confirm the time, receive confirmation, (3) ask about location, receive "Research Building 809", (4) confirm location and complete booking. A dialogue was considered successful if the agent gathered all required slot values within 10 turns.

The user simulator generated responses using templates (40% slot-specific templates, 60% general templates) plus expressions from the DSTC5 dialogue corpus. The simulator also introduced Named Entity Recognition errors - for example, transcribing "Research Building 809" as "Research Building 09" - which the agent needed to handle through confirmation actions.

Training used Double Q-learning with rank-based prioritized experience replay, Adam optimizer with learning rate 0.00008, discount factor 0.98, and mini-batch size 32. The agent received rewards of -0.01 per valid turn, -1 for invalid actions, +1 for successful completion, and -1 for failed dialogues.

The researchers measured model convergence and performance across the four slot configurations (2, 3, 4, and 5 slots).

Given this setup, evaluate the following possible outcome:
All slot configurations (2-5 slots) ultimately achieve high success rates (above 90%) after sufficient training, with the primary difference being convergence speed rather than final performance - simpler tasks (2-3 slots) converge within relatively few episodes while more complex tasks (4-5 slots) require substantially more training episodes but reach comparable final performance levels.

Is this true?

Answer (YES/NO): NO